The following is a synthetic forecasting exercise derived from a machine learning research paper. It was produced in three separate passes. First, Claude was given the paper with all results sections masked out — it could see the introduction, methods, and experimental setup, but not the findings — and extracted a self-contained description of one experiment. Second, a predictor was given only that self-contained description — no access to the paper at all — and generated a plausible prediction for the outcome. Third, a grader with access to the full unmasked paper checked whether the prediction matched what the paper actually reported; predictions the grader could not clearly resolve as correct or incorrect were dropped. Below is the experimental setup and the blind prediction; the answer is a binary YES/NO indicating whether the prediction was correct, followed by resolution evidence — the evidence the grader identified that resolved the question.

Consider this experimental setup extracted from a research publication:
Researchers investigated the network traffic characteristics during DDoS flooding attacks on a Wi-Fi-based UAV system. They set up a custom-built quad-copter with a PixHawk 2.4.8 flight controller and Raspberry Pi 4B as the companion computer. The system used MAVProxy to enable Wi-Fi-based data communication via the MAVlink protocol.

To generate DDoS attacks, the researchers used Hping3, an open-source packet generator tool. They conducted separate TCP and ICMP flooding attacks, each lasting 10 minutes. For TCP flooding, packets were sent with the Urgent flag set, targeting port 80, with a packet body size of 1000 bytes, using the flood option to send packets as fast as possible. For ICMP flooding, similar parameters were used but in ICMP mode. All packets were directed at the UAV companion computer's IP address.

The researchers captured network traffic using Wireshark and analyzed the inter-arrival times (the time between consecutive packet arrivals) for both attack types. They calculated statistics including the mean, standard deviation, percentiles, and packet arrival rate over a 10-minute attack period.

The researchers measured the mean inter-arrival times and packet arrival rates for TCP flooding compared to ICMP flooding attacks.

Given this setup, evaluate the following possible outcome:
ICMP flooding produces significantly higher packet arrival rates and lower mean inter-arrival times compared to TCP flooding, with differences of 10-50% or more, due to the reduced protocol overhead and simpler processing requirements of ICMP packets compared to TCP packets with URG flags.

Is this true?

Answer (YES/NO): YES